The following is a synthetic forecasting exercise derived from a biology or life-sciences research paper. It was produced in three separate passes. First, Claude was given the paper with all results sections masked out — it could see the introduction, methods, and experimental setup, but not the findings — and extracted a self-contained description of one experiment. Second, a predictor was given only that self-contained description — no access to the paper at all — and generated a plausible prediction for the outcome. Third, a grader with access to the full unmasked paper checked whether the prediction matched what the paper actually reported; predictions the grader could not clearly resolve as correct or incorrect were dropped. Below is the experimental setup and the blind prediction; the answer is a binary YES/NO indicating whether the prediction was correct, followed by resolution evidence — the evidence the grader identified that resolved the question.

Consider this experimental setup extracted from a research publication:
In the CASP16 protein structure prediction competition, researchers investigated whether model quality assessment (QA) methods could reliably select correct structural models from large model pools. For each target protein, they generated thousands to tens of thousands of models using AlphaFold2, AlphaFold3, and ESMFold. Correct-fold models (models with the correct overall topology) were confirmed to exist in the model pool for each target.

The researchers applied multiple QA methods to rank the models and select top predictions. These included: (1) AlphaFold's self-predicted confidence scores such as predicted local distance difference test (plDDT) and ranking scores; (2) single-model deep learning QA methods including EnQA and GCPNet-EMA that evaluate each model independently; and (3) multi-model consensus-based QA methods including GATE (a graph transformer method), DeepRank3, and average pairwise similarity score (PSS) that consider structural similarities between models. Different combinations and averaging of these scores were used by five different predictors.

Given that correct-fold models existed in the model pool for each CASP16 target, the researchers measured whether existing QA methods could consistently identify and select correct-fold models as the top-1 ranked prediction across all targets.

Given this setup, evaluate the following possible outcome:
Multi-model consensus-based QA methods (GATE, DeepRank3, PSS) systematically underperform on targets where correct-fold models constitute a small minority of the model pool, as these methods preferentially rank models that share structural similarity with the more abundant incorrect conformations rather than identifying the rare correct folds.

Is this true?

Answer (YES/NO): NO